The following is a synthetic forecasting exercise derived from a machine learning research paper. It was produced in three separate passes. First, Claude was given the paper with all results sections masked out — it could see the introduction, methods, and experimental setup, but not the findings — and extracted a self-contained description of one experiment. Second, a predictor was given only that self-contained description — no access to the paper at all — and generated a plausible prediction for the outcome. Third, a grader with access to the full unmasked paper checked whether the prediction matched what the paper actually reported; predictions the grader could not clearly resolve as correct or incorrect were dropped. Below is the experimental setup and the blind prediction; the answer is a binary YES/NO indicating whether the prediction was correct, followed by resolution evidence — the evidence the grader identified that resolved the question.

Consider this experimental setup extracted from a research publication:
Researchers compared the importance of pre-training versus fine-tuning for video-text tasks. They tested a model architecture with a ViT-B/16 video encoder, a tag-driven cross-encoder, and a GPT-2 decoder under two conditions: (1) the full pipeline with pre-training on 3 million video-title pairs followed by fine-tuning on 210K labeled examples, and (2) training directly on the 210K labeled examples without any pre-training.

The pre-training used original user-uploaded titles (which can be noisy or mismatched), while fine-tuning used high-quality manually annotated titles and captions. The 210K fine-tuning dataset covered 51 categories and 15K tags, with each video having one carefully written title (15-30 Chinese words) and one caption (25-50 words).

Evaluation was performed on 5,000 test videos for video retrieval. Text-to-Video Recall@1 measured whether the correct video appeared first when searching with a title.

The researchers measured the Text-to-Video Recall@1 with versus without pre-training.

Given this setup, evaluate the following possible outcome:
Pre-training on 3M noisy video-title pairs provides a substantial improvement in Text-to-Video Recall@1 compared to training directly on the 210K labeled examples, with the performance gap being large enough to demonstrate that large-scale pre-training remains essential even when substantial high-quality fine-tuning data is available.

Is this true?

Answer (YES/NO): YES